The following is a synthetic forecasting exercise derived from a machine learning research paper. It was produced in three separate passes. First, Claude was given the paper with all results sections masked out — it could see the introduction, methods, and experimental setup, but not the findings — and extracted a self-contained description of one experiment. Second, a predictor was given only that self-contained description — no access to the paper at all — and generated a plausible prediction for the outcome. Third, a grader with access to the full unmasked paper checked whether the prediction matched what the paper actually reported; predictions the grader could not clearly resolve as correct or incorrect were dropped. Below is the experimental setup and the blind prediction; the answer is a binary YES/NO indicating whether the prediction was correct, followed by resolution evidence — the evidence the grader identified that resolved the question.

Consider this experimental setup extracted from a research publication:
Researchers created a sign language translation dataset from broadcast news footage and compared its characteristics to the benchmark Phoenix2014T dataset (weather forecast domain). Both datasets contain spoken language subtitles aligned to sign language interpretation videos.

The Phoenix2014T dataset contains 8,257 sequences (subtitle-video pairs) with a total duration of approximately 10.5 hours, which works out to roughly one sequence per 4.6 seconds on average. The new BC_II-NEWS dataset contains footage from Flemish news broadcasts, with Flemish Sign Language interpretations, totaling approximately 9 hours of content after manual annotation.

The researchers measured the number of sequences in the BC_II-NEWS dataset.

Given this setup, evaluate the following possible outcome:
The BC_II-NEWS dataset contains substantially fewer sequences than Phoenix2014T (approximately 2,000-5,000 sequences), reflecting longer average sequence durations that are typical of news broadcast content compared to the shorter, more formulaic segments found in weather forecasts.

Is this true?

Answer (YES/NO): NO